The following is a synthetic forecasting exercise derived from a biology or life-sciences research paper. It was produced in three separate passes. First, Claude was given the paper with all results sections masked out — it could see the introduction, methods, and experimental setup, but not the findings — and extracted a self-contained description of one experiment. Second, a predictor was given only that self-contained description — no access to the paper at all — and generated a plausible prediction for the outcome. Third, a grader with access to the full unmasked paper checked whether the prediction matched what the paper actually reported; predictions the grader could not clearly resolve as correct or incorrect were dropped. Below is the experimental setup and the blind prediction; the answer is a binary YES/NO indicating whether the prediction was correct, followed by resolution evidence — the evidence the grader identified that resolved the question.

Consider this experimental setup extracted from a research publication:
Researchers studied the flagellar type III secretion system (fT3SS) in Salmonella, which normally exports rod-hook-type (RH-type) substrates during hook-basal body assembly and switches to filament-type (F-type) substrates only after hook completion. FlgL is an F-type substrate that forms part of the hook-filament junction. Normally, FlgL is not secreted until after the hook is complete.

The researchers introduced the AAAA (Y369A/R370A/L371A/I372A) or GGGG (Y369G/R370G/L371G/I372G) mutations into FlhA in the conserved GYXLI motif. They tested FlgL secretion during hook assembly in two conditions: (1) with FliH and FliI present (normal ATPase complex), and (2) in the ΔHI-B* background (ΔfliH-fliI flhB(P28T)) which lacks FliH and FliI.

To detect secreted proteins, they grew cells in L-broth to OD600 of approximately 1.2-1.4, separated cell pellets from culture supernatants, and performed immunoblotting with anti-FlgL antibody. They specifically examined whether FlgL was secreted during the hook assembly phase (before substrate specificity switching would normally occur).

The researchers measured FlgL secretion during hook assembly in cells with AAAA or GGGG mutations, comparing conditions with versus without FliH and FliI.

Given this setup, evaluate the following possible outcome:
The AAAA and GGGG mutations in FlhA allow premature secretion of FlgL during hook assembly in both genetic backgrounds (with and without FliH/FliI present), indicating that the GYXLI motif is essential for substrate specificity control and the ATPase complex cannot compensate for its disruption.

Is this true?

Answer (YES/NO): NO